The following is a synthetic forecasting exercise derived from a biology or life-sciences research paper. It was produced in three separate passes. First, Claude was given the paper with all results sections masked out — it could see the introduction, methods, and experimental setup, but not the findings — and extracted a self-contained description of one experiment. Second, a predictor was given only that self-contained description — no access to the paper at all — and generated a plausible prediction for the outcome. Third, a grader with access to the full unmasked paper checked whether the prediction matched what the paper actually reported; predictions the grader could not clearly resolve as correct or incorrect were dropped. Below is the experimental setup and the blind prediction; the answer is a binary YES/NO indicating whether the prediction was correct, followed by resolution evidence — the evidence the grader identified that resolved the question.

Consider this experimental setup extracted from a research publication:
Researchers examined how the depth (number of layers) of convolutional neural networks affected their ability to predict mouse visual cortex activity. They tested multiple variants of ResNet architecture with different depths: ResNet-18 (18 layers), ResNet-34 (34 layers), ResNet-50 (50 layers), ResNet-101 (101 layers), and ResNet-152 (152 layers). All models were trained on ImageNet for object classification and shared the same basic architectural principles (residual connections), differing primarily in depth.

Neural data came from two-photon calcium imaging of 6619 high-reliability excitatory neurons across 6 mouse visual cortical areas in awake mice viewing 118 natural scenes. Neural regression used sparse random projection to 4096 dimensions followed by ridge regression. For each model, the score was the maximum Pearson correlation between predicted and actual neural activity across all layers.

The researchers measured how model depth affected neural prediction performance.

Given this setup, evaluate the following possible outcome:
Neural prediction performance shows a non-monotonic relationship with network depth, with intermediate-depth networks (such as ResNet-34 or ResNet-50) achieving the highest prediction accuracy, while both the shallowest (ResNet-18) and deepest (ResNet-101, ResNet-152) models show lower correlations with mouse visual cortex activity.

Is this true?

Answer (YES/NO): NO